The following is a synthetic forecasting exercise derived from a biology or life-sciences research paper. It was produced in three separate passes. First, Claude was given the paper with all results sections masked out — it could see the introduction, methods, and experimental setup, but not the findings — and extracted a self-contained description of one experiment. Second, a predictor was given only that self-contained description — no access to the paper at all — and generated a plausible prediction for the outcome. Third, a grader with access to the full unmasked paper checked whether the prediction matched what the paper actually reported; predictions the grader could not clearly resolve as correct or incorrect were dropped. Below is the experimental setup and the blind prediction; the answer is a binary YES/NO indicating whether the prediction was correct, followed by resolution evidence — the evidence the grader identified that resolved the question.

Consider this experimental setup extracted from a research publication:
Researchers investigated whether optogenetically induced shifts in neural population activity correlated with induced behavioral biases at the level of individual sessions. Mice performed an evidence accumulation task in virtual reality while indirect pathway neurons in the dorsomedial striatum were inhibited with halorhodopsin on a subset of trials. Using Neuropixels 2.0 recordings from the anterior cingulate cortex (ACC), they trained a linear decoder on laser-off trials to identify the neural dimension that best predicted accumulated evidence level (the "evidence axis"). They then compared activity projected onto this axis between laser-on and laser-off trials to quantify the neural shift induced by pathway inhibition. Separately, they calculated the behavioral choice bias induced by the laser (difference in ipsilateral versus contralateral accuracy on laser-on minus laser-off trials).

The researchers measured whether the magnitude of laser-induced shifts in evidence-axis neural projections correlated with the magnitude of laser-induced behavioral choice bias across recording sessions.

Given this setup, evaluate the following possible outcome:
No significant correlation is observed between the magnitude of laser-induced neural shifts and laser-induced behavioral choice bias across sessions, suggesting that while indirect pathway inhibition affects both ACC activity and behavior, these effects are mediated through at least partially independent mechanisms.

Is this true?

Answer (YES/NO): NO